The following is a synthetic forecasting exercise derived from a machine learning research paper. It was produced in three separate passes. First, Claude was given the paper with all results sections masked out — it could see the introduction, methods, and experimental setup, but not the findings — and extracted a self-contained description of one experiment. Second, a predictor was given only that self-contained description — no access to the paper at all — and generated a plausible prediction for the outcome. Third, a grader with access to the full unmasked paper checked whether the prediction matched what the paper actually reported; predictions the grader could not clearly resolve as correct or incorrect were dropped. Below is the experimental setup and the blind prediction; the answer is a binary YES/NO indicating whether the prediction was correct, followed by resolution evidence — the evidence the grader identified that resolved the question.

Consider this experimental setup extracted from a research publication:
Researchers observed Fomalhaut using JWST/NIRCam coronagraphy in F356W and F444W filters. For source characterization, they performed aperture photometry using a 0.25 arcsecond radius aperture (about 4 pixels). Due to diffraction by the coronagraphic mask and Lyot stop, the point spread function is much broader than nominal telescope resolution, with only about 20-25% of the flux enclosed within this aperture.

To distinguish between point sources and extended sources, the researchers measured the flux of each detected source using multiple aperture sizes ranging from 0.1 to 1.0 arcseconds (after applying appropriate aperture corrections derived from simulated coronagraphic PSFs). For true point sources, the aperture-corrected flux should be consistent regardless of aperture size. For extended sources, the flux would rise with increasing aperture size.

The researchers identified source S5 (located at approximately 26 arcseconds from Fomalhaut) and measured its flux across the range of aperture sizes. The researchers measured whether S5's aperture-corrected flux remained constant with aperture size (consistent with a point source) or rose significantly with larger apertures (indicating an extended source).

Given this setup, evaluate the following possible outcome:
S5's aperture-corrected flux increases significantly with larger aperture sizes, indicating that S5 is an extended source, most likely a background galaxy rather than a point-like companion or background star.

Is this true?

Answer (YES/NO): YES